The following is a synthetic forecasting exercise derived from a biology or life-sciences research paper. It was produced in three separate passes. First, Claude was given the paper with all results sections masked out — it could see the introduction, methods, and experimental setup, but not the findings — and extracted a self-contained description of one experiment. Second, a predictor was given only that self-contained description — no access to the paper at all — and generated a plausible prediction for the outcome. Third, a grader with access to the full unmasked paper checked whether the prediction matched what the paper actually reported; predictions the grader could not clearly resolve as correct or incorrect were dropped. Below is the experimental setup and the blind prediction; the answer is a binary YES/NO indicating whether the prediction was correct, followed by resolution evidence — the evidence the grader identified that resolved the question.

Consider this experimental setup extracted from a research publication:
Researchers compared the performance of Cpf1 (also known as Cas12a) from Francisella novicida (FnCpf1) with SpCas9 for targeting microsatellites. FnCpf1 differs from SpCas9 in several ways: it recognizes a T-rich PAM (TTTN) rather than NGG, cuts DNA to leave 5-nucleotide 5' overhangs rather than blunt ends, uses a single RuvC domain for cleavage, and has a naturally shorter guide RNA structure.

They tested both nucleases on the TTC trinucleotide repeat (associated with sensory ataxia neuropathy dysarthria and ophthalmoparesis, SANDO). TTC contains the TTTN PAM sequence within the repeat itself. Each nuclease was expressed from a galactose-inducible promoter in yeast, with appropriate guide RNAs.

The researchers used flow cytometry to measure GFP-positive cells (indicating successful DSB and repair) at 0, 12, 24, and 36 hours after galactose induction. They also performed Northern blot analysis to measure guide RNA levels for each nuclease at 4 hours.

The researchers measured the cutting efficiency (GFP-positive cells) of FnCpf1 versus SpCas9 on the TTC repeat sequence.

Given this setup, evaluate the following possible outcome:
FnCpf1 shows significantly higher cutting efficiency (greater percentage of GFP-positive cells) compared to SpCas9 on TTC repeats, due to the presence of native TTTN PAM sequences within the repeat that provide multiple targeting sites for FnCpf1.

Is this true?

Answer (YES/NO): YES